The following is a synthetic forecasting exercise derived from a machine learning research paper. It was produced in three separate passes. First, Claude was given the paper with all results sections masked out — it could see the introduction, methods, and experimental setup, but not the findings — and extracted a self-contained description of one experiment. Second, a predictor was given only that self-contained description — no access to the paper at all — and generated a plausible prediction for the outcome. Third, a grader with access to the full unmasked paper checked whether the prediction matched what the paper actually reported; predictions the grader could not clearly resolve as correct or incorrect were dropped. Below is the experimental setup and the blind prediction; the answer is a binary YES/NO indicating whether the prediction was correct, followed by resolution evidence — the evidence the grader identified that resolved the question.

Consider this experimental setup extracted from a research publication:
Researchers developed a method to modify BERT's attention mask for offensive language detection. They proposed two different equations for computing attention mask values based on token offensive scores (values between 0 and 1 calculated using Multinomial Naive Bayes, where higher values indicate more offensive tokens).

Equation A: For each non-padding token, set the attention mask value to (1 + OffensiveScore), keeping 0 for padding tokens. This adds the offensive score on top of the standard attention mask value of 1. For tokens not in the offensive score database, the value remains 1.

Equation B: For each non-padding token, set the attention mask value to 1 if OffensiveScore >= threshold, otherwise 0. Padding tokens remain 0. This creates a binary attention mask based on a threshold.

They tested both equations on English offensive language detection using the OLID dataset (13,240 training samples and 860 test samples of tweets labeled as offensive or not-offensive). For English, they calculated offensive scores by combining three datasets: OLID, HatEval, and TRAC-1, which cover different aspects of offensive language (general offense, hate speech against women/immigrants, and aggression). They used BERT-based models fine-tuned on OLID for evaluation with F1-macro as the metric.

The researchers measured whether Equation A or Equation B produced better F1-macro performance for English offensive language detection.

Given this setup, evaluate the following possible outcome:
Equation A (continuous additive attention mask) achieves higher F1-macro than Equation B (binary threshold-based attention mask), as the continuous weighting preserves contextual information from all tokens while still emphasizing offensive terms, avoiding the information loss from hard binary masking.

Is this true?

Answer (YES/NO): YES